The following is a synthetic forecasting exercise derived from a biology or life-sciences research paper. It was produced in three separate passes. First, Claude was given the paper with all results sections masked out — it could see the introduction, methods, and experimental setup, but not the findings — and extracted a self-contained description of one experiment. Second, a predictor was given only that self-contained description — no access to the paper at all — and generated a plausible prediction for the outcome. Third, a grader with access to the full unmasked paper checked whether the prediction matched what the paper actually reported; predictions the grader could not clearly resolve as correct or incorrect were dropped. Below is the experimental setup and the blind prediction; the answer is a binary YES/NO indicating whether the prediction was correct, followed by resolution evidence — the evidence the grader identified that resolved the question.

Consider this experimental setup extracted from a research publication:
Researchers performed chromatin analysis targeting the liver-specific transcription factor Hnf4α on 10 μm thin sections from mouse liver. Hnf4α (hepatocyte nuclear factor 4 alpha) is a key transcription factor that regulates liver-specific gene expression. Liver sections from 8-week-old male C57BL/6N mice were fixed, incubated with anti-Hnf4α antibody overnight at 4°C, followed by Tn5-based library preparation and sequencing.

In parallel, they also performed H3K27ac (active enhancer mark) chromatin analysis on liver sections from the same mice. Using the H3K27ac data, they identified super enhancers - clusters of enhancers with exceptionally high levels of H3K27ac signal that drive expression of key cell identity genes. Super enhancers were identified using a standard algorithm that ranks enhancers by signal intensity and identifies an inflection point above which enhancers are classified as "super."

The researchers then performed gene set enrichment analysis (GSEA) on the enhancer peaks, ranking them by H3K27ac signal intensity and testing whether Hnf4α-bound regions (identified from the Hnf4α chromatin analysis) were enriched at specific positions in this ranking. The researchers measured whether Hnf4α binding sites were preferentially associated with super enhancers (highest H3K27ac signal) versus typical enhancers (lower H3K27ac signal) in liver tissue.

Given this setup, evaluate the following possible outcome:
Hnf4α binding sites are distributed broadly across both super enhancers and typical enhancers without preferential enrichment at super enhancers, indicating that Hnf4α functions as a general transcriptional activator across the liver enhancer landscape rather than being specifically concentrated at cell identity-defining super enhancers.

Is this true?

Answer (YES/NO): NO